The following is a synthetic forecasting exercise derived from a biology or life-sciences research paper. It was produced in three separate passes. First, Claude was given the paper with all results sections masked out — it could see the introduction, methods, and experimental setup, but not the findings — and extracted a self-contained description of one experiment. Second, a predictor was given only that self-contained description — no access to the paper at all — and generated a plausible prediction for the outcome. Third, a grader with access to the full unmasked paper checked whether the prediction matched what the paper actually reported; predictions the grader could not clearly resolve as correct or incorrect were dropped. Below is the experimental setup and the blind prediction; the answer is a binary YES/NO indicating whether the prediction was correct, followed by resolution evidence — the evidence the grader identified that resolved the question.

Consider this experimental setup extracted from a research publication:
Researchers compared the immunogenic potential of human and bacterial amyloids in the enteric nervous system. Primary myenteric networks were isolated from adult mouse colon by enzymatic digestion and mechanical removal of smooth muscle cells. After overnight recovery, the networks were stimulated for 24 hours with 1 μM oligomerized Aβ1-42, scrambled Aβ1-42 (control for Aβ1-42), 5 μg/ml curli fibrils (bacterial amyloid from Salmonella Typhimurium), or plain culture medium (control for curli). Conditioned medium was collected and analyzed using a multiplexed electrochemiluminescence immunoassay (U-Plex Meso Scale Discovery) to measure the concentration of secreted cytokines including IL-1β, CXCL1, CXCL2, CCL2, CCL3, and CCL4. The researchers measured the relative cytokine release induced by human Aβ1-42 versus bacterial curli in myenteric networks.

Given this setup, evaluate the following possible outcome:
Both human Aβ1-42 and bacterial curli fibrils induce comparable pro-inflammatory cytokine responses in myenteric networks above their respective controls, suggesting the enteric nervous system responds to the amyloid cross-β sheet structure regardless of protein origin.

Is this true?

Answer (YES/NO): NO